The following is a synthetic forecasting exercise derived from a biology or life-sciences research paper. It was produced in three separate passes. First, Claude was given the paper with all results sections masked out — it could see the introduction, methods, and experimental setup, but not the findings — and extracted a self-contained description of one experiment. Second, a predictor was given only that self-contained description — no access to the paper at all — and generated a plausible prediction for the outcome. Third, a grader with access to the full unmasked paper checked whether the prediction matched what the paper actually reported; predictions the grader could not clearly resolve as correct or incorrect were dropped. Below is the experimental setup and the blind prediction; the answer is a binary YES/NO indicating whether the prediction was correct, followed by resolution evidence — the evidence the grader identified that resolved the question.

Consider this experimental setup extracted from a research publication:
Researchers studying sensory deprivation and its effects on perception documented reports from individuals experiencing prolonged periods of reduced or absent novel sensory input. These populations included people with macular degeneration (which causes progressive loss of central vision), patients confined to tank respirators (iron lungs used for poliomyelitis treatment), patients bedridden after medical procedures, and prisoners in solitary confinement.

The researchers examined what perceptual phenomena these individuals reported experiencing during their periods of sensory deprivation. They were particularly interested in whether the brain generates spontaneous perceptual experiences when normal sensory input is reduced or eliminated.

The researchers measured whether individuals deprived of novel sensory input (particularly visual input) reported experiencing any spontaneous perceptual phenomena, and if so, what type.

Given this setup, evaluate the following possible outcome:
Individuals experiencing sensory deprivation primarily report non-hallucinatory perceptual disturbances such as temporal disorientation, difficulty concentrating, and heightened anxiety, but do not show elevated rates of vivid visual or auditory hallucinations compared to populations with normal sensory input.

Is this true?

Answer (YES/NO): NO